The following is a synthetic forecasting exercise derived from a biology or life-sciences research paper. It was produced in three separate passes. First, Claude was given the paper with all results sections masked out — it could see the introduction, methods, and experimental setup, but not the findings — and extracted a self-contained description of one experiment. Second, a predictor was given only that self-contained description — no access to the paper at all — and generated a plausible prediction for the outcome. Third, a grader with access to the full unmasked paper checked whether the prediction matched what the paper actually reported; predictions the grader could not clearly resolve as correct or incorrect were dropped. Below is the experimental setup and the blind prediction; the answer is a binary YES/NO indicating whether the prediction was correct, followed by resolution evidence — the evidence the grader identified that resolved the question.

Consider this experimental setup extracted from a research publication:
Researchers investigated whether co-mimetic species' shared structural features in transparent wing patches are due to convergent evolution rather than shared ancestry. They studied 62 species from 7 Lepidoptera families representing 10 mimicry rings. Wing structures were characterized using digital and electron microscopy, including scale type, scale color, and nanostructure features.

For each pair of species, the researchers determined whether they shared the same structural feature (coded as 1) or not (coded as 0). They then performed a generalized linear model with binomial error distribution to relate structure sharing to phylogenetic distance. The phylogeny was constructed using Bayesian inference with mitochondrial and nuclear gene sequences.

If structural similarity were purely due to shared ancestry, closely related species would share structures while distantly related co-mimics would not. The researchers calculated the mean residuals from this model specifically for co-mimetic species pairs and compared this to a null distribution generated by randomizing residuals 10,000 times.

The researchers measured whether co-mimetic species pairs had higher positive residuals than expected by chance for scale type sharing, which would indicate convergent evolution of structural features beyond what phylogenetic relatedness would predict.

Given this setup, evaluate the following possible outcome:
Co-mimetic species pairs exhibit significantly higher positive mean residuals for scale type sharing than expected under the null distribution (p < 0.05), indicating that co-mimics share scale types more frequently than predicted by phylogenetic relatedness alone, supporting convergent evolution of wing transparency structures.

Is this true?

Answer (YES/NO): YES